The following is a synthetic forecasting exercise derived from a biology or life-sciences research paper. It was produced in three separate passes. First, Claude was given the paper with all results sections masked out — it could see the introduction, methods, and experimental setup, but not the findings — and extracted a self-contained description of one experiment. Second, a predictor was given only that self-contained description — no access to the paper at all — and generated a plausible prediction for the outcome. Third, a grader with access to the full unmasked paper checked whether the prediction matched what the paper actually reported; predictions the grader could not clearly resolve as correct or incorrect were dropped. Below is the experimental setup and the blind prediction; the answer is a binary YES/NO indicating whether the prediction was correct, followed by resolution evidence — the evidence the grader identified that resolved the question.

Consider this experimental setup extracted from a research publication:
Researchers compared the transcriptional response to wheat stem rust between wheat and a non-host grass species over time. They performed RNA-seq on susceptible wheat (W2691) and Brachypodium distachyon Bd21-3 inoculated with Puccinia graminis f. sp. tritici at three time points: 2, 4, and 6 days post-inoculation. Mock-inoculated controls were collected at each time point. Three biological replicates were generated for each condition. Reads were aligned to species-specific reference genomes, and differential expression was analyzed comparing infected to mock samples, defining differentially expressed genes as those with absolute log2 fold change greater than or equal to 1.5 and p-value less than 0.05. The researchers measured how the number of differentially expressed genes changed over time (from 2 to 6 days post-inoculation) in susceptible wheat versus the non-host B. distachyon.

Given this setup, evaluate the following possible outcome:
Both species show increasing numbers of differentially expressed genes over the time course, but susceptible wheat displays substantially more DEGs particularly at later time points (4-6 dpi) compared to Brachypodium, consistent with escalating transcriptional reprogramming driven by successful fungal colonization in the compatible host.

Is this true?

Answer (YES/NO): YES